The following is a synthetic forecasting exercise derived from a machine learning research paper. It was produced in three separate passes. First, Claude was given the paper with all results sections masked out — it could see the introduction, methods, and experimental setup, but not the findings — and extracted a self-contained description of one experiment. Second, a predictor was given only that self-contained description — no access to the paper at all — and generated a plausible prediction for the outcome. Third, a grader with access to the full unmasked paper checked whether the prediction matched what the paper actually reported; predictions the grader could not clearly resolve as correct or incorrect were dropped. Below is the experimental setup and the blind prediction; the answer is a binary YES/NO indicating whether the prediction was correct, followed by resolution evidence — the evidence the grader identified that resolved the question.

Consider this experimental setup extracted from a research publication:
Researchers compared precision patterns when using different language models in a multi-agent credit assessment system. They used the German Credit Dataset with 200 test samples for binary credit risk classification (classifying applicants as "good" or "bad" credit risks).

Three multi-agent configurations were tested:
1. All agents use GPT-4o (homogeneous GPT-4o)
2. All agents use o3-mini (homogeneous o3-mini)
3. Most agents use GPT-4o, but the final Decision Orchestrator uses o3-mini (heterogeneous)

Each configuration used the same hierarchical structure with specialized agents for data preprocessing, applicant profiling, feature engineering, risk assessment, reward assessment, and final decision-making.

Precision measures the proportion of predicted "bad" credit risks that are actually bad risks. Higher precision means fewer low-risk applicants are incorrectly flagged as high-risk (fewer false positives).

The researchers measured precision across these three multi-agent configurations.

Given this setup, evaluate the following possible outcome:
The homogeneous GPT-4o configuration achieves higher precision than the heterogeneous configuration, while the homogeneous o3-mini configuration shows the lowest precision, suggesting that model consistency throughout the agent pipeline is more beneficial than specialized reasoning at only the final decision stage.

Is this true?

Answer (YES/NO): NO